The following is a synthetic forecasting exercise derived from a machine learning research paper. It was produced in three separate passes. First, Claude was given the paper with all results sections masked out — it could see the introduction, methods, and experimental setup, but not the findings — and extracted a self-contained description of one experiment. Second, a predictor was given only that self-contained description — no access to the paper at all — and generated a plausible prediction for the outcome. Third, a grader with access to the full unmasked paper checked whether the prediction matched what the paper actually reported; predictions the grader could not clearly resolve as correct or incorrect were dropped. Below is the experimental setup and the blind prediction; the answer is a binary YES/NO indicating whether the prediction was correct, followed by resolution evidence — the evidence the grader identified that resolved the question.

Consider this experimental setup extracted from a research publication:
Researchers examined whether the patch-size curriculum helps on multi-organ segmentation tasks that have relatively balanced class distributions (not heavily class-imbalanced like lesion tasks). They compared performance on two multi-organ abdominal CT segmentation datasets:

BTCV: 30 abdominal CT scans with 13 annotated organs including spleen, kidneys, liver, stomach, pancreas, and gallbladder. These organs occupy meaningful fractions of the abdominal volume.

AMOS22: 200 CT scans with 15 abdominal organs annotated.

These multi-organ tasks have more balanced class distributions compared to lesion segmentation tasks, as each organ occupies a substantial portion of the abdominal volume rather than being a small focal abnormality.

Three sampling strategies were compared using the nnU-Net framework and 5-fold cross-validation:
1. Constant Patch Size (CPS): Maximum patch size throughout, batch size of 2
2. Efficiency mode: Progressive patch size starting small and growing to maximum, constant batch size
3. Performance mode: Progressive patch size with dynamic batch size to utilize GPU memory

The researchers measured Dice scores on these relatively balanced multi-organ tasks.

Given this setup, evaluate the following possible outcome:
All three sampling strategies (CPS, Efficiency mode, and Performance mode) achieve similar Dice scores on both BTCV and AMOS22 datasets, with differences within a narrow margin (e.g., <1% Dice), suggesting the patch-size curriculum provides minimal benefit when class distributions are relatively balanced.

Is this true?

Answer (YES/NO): NO